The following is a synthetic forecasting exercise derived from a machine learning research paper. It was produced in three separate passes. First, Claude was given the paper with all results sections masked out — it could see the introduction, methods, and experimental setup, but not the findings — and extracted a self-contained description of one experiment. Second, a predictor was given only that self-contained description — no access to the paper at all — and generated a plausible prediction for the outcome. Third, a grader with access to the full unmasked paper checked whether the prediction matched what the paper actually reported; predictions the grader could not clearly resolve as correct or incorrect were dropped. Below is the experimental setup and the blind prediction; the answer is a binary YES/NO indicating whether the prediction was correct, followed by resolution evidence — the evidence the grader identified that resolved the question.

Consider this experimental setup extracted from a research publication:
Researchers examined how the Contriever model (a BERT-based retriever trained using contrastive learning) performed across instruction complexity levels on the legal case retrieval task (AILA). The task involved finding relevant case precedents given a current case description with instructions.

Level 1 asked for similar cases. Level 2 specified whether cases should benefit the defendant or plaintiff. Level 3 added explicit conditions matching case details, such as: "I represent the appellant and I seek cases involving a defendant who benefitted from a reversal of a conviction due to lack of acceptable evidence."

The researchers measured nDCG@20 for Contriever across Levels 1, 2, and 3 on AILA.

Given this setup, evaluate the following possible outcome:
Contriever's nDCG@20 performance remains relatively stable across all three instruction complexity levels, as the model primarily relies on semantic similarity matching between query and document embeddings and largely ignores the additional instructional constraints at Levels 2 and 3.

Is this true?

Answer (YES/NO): NO